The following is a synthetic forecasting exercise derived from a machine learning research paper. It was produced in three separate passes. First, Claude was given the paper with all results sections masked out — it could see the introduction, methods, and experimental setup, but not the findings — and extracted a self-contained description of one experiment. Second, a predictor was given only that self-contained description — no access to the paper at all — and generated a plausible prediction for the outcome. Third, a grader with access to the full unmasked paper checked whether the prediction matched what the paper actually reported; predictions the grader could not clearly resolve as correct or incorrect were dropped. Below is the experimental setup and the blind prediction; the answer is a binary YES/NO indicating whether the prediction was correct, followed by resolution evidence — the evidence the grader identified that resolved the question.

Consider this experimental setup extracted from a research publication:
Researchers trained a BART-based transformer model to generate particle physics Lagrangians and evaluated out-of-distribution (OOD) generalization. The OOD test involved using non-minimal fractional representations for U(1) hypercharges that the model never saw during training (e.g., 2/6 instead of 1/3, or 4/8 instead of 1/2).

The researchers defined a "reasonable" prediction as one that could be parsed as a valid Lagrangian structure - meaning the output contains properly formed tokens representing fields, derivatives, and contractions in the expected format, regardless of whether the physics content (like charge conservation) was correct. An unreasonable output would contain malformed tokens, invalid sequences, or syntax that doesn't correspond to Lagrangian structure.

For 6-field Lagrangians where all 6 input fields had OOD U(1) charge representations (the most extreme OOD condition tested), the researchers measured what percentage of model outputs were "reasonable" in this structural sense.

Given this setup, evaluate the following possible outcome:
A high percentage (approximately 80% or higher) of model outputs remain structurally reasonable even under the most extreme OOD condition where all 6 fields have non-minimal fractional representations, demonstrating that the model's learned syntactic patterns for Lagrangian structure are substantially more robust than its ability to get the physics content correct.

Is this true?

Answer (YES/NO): YES